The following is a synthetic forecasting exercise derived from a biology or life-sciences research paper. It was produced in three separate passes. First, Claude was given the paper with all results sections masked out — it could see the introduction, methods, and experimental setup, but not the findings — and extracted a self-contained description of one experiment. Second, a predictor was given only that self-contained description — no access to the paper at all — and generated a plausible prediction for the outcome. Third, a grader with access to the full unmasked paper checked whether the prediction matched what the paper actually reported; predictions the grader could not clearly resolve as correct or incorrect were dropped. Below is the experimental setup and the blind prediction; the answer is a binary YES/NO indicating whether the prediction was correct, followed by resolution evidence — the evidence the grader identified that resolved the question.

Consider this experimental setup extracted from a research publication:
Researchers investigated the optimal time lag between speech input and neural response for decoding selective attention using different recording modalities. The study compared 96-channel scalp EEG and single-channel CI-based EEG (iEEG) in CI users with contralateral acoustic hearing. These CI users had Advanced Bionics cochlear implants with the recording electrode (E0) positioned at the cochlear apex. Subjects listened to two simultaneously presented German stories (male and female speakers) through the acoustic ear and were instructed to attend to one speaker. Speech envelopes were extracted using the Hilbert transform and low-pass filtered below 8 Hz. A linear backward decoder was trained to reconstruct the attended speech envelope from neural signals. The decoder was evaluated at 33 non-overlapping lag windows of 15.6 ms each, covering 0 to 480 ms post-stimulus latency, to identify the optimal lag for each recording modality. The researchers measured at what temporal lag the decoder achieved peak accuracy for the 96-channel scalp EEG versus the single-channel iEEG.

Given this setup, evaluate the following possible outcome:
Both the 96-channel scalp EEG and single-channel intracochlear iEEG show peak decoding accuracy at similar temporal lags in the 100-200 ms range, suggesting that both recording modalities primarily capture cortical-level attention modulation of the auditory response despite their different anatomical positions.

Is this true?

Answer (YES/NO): YES